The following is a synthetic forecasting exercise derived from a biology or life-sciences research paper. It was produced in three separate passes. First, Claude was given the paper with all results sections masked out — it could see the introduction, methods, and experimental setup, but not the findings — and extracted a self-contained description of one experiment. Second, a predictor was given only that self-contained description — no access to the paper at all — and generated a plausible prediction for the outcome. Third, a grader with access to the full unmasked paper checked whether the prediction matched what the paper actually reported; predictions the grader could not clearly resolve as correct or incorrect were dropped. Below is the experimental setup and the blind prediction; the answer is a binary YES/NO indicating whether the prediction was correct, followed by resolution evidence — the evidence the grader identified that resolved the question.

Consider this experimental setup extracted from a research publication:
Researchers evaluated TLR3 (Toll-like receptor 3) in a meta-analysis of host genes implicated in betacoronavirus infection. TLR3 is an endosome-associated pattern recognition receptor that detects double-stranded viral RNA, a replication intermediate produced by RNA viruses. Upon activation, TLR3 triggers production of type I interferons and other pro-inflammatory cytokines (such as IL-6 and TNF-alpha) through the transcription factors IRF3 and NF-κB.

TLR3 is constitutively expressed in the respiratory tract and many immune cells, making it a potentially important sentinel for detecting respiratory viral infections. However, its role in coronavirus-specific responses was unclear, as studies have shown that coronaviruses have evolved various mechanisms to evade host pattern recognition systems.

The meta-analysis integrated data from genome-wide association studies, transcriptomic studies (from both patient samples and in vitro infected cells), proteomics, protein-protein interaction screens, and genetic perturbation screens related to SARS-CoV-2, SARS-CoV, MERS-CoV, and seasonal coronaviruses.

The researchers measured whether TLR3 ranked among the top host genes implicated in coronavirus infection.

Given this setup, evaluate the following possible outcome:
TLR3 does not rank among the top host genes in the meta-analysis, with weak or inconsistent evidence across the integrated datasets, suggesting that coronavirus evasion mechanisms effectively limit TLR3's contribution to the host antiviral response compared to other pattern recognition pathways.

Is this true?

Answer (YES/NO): NO